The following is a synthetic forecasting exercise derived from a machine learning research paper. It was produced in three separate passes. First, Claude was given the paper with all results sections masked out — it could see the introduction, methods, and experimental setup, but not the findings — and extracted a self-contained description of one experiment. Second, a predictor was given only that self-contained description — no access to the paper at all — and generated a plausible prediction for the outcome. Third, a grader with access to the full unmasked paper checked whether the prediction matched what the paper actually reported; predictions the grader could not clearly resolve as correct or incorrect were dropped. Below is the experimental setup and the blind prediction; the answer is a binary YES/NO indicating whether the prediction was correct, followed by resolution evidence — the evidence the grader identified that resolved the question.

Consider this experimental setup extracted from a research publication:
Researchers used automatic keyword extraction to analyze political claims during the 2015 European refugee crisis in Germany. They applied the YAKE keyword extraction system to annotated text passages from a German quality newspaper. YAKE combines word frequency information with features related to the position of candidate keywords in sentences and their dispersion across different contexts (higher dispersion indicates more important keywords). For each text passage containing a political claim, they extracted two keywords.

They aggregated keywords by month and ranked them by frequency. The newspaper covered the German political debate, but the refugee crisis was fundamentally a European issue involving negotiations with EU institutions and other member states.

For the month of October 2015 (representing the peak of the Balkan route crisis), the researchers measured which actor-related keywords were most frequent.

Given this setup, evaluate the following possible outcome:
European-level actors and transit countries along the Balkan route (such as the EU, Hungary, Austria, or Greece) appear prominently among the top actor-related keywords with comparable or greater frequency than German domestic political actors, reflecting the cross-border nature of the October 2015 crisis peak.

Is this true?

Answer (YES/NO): NO